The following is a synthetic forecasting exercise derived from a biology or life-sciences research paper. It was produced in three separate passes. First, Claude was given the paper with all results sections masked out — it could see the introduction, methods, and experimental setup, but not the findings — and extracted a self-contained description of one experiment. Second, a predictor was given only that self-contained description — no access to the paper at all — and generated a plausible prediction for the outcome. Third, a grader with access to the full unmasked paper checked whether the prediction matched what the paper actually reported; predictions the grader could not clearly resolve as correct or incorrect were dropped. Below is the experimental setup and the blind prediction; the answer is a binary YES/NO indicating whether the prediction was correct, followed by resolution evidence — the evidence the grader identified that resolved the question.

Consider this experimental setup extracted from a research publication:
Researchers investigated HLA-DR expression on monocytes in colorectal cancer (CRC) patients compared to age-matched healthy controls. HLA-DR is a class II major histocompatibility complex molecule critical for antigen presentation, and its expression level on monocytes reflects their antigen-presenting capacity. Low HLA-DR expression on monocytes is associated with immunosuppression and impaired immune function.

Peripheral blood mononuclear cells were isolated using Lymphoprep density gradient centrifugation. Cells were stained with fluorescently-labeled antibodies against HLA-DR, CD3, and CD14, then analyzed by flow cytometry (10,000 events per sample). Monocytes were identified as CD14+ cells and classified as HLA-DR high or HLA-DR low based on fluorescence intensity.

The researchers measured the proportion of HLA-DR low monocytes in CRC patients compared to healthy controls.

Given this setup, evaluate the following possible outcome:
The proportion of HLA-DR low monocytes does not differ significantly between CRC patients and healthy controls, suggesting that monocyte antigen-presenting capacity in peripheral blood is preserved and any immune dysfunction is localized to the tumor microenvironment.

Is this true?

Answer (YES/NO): NO